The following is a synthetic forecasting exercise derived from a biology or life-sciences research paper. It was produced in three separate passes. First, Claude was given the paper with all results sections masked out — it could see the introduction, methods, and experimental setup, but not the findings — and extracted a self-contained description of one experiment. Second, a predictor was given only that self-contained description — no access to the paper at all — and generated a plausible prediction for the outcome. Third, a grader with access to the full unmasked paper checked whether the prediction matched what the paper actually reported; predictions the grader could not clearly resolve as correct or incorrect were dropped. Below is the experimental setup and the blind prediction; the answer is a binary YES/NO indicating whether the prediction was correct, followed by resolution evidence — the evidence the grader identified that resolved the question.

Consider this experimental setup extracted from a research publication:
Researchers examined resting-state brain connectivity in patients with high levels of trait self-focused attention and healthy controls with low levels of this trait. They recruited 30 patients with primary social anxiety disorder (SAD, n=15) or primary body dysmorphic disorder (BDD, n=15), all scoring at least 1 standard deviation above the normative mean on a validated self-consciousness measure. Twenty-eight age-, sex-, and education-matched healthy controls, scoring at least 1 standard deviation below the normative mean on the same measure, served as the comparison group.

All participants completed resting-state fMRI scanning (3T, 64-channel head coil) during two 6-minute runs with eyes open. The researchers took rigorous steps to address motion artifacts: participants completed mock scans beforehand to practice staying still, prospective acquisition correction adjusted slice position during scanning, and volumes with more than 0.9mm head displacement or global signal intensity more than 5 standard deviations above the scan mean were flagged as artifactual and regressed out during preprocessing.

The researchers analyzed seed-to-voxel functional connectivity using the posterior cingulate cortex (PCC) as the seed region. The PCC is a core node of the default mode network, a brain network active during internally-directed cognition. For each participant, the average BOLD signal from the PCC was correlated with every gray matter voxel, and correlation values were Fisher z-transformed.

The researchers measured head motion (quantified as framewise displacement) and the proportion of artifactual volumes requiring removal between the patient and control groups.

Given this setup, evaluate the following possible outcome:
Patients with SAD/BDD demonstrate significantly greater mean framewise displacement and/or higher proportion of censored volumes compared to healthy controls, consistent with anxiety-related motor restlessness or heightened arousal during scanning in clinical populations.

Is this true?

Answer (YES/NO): NO